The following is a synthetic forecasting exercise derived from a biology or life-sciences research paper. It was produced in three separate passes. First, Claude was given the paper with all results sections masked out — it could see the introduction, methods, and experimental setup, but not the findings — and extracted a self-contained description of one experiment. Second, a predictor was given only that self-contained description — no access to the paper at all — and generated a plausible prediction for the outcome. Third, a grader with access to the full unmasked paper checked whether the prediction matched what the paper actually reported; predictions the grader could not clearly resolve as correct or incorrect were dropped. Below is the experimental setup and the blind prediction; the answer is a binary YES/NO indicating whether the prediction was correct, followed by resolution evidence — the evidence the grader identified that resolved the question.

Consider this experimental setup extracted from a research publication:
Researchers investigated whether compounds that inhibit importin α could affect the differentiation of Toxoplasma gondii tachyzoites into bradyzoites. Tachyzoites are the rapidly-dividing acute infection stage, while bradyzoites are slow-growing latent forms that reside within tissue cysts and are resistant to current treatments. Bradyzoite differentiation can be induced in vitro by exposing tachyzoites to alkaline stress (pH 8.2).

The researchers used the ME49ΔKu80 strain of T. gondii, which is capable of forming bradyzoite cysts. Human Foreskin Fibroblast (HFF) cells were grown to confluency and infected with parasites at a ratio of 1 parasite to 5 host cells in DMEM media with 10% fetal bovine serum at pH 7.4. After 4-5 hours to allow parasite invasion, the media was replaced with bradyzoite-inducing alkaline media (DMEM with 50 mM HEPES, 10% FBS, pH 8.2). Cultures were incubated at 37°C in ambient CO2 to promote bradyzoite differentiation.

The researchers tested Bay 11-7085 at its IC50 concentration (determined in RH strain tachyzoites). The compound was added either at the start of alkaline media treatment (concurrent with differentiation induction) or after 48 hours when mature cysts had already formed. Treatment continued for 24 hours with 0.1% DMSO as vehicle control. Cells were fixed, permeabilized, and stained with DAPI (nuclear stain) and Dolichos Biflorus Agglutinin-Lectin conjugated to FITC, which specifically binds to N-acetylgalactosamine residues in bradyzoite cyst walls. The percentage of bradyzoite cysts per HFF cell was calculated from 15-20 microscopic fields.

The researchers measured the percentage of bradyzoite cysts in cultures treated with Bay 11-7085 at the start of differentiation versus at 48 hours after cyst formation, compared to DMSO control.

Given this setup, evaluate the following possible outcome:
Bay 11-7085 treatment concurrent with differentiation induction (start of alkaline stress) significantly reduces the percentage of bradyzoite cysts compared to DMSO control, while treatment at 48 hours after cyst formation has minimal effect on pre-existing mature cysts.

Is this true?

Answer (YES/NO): NO